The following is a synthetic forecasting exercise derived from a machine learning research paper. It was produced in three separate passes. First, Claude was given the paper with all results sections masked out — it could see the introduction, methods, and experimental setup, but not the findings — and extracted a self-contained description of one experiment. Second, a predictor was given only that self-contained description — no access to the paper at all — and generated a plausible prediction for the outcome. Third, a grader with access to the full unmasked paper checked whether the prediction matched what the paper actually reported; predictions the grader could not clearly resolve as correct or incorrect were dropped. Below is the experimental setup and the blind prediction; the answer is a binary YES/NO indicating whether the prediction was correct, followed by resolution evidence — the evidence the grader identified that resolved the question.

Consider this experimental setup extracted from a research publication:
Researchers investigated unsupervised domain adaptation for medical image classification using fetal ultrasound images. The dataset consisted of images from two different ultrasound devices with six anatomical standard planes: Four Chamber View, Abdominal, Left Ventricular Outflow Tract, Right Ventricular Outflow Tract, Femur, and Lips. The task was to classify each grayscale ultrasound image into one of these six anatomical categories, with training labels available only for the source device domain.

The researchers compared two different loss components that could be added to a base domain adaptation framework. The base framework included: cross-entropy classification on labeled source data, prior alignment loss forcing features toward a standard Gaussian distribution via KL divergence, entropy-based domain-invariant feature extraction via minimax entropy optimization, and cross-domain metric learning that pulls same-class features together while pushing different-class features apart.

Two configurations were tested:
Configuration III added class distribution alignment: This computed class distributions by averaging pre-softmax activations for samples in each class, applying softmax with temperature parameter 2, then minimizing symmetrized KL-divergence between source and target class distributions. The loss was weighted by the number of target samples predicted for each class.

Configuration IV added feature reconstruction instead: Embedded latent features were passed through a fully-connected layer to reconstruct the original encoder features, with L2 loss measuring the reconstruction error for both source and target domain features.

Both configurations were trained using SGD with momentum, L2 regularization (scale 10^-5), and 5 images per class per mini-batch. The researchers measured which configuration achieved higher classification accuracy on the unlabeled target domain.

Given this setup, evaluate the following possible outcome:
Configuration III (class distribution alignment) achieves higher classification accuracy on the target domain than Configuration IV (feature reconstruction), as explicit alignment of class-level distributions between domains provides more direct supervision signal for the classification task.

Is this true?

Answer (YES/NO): NO